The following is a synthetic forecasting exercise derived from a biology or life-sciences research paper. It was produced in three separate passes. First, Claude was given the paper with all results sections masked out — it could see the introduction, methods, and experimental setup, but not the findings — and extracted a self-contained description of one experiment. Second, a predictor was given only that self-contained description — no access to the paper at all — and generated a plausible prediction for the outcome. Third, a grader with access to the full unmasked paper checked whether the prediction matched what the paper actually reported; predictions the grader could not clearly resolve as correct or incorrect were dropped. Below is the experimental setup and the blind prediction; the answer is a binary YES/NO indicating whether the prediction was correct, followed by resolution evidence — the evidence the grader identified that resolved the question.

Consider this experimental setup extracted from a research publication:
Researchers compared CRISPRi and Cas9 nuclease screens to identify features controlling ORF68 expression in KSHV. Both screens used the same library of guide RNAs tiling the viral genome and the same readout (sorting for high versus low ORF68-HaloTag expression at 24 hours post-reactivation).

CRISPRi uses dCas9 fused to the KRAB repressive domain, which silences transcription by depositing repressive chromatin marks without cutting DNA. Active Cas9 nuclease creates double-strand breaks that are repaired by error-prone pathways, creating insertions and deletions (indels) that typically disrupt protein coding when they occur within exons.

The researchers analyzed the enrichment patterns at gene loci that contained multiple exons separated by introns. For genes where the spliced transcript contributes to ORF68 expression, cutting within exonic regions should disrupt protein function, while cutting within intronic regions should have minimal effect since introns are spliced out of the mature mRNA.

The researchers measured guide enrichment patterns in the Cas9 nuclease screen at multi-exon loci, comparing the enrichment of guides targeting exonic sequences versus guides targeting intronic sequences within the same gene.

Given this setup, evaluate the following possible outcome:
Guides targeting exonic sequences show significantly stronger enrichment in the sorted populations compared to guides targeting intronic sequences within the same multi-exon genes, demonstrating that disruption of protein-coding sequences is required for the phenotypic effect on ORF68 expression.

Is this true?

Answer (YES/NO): YES